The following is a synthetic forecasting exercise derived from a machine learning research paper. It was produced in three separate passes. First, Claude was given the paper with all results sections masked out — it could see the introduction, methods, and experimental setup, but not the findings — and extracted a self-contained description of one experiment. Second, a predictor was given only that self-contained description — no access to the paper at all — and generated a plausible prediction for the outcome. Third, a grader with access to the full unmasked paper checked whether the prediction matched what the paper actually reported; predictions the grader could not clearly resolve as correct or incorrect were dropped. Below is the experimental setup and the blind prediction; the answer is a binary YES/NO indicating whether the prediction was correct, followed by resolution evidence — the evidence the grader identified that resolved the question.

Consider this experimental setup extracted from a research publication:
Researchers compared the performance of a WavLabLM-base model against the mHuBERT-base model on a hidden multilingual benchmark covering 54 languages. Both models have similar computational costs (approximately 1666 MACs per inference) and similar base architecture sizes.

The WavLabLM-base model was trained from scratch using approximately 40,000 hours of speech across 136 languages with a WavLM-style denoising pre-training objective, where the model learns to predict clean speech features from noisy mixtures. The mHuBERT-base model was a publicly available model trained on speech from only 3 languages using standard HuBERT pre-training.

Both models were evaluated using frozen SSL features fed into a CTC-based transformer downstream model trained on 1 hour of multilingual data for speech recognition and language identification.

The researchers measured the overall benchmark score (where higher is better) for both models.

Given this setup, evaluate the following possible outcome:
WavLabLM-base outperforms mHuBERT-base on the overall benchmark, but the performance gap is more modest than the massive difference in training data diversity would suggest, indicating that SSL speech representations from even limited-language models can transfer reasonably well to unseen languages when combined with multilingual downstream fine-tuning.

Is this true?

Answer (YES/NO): YES